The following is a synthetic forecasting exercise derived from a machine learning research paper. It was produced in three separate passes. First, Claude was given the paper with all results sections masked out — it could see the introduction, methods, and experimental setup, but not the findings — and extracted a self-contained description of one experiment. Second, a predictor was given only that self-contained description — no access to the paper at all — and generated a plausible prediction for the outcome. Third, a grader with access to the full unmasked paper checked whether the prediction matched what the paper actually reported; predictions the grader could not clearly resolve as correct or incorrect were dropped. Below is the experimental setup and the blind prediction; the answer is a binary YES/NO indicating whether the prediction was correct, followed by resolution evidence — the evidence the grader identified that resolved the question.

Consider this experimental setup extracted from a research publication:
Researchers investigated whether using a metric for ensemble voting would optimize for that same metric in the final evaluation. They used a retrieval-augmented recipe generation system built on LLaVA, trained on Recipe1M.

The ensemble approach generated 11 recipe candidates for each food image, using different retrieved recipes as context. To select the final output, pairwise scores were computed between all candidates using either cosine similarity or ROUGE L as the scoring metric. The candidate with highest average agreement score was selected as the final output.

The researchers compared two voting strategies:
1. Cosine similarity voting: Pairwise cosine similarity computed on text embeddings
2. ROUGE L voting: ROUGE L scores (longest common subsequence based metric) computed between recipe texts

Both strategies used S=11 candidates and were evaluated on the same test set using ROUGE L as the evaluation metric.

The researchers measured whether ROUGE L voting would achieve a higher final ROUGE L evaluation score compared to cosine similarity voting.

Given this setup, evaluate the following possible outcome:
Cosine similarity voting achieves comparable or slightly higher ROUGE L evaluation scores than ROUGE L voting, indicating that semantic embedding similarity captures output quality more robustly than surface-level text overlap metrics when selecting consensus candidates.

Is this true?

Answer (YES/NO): YES